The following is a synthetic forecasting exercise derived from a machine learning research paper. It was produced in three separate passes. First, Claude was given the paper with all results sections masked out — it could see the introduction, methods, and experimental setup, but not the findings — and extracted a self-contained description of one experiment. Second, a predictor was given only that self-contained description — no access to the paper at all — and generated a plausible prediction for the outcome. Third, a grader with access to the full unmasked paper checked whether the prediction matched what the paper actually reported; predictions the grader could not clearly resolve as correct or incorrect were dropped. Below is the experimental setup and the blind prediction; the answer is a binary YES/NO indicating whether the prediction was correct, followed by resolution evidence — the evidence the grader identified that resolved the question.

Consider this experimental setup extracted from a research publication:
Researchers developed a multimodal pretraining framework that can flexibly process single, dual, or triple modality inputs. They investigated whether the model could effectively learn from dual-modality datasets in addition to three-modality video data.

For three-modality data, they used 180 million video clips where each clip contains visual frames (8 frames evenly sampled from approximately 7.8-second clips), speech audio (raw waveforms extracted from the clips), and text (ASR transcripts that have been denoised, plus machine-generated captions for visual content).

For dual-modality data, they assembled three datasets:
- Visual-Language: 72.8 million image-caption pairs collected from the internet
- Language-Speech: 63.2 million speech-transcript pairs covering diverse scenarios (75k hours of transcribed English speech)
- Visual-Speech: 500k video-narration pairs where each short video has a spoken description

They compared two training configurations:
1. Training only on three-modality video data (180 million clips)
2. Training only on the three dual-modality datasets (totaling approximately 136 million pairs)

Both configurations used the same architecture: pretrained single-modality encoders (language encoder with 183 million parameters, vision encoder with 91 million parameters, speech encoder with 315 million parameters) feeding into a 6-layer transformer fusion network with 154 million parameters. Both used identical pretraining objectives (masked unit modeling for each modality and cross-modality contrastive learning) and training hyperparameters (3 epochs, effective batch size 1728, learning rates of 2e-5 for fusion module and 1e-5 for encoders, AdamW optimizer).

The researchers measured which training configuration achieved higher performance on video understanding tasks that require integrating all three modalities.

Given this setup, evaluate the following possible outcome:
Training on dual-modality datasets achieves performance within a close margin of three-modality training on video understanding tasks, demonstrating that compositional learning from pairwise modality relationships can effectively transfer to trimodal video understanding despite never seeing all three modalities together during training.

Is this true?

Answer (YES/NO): YES